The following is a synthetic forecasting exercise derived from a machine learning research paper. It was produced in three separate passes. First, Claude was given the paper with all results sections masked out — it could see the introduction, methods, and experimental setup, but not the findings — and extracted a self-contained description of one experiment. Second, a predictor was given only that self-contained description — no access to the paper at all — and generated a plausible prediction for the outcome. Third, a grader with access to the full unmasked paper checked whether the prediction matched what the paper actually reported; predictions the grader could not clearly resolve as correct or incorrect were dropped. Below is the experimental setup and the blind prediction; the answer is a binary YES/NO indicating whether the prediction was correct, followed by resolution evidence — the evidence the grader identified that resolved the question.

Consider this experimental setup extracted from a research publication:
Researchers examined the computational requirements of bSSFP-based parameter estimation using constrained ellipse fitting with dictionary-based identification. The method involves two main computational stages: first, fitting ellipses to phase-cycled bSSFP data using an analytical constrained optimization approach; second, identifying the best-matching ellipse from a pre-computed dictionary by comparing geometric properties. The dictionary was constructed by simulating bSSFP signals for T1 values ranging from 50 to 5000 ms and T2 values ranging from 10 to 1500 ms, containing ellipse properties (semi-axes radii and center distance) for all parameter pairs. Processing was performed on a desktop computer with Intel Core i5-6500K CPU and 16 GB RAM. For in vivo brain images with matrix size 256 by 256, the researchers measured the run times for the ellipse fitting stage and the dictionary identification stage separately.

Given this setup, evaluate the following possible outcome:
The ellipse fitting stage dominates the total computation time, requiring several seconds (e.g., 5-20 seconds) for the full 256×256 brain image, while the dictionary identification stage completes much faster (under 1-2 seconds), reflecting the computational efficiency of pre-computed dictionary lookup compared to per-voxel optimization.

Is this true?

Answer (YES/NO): NO